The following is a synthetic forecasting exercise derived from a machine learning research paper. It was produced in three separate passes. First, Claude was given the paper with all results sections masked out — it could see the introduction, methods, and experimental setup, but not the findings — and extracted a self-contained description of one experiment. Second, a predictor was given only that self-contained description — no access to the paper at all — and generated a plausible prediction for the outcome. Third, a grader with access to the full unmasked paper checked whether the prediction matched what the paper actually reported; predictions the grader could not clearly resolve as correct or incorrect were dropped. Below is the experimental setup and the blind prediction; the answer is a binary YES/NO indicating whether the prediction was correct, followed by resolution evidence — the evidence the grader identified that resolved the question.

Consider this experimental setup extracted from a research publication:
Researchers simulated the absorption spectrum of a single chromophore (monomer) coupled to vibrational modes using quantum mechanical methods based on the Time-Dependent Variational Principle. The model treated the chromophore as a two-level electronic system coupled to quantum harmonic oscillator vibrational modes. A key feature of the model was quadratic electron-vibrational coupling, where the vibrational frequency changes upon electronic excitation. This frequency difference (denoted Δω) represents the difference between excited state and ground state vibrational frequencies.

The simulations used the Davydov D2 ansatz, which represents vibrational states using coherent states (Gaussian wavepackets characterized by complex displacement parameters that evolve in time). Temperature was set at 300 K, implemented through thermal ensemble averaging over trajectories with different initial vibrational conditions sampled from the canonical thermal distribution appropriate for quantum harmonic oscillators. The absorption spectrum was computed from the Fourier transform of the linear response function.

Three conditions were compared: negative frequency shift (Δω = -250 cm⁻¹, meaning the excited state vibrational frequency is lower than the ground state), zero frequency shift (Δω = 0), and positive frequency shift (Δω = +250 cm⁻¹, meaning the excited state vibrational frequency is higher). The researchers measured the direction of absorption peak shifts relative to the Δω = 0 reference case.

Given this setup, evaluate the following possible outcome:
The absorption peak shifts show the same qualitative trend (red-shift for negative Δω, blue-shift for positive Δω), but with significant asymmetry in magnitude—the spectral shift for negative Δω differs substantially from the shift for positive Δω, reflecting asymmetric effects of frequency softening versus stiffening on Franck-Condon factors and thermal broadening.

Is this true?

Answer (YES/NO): NO